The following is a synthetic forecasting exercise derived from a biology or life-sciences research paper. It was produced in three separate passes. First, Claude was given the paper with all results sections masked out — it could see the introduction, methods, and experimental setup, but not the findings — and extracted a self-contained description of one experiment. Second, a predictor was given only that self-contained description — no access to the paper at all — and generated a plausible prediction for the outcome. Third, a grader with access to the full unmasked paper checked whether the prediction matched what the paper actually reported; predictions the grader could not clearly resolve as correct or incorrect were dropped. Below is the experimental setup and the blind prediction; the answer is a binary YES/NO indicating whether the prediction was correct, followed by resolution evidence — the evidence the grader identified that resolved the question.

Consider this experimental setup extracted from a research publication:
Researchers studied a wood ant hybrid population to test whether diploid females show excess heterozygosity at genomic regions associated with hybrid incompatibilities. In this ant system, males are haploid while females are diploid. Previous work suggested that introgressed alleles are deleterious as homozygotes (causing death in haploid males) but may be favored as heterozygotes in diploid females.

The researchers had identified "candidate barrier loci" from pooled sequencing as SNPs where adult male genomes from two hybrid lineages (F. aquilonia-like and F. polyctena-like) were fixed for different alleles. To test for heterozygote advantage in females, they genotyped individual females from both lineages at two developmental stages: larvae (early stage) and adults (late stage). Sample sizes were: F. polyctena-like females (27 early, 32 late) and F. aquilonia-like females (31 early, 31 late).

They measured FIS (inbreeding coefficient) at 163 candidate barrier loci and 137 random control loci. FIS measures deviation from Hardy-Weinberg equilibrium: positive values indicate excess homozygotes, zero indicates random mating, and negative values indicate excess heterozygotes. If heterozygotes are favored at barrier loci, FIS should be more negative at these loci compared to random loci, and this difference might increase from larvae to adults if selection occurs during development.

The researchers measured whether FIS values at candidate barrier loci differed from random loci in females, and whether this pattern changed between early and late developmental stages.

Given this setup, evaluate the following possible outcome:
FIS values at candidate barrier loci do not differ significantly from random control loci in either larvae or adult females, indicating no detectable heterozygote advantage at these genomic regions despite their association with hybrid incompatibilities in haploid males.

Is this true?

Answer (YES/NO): NO